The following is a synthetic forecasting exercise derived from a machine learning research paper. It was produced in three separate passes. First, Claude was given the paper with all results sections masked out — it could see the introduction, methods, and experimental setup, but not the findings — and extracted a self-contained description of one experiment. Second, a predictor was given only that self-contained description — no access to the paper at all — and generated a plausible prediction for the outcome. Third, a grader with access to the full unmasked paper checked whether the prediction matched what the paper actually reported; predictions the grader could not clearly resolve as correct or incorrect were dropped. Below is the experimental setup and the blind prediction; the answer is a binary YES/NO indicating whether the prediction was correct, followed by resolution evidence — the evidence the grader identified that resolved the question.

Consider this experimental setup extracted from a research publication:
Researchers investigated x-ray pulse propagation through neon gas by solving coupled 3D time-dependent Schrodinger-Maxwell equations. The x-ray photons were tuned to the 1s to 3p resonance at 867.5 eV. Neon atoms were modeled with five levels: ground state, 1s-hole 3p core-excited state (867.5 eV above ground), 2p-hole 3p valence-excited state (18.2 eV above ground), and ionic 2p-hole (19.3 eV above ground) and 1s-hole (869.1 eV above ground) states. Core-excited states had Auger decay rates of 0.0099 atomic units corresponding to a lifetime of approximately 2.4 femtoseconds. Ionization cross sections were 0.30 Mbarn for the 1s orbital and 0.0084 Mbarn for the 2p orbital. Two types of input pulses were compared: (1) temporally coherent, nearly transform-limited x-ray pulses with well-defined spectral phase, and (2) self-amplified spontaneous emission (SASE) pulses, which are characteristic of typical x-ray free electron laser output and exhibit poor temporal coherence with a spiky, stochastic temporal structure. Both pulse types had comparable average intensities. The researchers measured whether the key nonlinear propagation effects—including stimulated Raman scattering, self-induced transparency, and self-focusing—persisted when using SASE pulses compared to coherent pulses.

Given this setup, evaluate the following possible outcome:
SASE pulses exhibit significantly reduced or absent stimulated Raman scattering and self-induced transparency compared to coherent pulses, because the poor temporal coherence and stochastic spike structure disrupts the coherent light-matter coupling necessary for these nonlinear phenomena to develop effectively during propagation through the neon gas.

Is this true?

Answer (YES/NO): NO